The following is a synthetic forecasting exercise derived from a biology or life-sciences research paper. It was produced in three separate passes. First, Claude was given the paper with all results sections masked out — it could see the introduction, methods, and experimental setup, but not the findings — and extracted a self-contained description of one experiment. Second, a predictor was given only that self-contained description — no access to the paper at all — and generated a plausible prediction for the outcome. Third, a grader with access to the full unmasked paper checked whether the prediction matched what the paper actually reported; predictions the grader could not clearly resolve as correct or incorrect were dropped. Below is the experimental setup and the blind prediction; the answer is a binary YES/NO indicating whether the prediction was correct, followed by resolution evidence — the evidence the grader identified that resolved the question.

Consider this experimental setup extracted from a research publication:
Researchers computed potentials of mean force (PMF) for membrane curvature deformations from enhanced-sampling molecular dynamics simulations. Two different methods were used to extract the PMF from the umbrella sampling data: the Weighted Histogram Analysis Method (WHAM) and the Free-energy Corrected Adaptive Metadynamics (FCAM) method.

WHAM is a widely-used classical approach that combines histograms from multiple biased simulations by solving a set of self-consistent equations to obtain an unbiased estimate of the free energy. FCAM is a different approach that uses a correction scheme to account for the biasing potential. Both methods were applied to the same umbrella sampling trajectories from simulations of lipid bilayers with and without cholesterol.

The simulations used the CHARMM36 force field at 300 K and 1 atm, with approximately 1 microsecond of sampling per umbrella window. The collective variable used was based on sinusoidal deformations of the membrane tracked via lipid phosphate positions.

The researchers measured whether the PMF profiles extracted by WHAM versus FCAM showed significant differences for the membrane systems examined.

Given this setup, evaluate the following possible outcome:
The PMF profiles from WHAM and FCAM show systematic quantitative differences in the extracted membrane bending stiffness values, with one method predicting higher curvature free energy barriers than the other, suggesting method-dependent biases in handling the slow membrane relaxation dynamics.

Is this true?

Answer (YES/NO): NO